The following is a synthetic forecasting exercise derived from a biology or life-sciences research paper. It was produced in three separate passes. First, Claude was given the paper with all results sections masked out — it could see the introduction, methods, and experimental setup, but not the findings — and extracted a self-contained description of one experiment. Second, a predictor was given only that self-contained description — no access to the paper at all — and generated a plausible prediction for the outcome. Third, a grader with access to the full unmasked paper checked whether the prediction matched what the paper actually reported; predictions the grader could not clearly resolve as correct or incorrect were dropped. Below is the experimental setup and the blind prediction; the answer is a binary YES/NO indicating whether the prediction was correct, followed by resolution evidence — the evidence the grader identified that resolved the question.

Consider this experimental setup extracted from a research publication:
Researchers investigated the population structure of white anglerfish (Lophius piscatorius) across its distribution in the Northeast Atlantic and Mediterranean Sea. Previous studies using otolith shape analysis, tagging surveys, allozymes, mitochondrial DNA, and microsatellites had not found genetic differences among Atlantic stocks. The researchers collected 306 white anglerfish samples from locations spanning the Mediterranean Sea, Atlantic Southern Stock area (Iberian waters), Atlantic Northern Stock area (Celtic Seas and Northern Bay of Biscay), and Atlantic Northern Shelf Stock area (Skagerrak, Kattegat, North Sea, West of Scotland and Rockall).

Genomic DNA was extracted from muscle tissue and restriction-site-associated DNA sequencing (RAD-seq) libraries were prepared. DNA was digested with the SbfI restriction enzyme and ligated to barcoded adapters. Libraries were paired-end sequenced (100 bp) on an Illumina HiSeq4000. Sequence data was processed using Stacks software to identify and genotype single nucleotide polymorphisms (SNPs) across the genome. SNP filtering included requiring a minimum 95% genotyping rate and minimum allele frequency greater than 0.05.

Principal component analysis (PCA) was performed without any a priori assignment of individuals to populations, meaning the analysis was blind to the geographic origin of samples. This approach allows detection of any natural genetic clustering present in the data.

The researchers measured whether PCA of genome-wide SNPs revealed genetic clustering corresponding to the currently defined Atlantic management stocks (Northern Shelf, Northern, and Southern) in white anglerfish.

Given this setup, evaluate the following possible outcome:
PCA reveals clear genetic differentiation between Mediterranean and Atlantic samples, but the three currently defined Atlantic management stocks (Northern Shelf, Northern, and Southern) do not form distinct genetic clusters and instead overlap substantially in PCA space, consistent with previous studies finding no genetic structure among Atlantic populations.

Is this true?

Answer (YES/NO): YES